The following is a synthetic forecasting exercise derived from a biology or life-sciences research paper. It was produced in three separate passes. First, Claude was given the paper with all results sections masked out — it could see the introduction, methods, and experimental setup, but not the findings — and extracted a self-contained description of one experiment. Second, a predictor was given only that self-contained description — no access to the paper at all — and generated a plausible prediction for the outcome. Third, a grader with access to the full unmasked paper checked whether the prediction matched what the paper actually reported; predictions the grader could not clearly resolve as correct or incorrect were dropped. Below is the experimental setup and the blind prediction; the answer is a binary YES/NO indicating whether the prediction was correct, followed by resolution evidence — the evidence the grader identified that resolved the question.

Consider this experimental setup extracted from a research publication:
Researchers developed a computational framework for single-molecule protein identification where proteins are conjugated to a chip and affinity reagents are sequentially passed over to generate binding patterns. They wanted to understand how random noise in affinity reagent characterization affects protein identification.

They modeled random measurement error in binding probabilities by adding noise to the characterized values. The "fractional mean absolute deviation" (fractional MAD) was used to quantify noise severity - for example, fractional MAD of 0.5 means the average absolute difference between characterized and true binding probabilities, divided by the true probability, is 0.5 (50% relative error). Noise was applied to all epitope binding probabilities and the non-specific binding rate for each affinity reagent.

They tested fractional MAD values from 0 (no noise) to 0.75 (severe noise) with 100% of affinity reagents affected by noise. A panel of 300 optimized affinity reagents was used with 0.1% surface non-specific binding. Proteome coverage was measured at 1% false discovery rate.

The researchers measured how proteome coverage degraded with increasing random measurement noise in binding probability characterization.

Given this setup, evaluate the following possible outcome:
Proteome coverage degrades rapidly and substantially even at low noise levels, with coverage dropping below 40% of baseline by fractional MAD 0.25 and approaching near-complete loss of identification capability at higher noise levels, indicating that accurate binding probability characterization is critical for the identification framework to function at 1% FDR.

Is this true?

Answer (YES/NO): NO